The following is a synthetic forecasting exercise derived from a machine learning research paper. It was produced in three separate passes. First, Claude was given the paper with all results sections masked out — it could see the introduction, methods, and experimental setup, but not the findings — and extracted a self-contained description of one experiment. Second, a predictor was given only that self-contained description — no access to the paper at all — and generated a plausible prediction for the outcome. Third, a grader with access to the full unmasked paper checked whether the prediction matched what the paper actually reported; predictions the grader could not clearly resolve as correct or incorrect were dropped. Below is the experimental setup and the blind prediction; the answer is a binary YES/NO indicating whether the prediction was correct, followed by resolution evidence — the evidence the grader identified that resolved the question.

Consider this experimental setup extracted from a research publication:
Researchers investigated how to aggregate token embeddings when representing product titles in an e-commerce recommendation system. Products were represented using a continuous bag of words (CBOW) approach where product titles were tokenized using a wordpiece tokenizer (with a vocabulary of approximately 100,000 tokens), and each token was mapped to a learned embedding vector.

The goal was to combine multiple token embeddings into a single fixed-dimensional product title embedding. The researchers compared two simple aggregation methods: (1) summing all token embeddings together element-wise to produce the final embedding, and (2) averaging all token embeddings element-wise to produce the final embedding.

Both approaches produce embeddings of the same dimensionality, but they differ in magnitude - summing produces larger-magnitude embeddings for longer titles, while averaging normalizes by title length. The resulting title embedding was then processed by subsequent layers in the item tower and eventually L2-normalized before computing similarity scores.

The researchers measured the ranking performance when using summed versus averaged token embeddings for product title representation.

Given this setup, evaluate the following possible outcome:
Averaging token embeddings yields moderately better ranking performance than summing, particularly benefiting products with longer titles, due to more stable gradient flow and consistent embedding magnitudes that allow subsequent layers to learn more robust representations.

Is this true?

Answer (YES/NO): NO